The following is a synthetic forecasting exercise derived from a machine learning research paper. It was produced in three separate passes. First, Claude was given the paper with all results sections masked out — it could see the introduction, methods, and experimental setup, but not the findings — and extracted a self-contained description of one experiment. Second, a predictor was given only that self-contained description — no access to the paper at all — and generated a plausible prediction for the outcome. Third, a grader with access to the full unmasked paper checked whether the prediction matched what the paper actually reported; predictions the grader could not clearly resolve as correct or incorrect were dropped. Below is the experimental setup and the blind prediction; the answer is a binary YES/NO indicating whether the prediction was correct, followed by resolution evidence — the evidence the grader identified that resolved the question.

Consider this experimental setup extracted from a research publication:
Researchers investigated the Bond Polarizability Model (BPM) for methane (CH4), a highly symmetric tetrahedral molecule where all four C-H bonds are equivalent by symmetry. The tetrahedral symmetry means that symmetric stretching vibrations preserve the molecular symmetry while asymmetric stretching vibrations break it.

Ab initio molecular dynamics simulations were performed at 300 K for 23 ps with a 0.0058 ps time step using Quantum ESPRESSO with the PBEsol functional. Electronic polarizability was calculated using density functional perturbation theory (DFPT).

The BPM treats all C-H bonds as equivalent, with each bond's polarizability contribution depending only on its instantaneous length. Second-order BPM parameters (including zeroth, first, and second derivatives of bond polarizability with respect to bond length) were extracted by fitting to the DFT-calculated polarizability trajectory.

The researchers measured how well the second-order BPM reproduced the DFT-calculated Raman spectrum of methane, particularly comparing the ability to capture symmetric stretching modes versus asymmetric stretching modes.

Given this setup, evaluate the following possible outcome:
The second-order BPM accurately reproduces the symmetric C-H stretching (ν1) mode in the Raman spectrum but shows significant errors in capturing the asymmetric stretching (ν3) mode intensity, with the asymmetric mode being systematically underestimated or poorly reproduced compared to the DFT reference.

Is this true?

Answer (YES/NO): NO